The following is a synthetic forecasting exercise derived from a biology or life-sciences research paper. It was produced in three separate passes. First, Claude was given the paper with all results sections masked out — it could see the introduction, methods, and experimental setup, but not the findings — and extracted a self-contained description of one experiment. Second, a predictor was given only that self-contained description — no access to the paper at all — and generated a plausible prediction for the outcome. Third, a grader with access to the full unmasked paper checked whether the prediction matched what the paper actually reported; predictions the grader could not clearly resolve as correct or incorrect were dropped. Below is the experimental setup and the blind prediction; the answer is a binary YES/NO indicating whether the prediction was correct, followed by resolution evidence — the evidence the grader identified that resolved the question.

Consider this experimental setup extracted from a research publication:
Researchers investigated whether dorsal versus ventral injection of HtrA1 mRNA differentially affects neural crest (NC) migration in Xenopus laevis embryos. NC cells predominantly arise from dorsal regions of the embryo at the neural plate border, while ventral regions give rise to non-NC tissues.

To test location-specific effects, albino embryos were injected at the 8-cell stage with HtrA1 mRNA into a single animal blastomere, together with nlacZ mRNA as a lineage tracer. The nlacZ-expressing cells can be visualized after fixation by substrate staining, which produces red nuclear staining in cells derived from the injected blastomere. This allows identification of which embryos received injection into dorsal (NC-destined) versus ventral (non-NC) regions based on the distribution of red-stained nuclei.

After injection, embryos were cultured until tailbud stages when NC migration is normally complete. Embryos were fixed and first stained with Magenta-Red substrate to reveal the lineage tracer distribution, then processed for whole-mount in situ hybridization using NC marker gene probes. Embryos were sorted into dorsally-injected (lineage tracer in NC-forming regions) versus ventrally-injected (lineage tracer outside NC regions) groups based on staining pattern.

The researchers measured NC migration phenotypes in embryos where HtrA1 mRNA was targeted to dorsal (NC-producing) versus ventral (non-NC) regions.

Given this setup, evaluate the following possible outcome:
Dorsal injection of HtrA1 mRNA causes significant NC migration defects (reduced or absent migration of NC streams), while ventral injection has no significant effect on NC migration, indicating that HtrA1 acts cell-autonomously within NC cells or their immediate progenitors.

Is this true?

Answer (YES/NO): NO